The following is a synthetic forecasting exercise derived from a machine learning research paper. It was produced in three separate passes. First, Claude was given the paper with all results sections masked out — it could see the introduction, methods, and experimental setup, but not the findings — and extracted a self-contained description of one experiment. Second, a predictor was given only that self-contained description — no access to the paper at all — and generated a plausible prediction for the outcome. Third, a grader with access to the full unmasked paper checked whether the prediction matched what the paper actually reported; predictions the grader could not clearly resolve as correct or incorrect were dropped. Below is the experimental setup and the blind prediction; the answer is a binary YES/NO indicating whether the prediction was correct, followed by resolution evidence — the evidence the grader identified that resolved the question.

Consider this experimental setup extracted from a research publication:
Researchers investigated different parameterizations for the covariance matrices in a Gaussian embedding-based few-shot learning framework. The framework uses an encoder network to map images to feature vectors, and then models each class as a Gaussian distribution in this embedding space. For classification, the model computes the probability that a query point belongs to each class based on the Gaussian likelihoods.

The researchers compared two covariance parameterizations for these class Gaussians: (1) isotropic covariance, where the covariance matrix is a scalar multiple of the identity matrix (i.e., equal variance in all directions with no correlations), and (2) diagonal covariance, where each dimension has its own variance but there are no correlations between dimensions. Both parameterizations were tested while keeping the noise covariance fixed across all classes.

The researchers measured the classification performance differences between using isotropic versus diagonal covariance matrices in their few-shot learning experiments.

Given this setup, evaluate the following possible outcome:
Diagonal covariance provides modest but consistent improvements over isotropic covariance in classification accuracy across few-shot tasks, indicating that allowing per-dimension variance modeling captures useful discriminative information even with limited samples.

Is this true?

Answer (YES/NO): NO